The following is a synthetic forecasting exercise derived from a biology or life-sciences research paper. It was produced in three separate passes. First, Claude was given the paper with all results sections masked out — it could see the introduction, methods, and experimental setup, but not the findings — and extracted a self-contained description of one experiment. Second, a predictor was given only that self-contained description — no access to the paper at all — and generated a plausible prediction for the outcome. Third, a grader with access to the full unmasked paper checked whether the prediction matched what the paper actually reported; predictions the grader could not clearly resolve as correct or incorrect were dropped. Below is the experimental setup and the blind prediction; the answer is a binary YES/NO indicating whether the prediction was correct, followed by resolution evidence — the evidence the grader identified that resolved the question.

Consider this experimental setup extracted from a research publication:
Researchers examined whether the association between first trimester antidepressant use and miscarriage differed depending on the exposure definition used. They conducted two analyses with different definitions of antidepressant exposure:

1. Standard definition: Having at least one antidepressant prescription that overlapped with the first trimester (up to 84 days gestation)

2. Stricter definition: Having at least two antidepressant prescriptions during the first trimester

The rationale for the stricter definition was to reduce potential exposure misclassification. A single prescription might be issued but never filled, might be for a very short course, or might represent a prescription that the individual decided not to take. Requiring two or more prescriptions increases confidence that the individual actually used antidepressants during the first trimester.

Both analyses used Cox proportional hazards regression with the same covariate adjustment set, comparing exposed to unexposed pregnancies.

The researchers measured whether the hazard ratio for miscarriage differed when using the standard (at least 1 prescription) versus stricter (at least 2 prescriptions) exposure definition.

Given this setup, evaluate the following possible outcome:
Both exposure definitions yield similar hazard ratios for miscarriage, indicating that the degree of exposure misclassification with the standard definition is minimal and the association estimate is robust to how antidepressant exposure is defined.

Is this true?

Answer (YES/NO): YES